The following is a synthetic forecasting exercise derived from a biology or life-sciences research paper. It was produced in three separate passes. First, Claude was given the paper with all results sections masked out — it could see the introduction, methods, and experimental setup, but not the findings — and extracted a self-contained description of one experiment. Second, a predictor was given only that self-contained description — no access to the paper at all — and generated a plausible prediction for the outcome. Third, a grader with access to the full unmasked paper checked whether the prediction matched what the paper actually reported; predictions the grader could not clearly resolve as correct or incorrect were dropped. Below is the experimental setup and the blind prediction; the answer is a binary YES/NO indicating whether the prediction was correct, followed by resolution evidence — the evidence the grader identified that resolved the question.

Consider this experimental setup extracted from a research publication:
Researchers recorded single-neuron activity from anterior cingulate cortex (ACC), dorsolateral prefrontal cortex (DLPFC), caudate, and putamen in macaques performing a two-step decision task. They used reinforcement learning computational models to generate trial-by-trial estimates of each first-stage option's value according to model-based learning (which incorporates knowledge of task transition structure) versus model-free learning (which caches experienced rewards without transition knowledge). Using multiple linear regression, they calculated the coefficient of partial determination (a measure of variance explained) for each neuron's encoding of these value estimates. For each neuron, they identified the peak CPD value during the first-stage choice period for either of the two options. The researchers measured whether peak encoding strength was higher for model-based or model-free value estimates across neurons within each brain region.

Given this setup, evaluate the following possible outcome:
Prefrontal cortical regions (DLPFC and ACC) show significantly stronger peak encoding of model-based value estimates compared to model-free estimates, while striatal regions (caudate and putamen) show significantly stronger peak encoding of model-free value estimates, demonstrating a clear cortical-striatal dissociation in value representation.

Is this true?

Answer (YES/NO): NO